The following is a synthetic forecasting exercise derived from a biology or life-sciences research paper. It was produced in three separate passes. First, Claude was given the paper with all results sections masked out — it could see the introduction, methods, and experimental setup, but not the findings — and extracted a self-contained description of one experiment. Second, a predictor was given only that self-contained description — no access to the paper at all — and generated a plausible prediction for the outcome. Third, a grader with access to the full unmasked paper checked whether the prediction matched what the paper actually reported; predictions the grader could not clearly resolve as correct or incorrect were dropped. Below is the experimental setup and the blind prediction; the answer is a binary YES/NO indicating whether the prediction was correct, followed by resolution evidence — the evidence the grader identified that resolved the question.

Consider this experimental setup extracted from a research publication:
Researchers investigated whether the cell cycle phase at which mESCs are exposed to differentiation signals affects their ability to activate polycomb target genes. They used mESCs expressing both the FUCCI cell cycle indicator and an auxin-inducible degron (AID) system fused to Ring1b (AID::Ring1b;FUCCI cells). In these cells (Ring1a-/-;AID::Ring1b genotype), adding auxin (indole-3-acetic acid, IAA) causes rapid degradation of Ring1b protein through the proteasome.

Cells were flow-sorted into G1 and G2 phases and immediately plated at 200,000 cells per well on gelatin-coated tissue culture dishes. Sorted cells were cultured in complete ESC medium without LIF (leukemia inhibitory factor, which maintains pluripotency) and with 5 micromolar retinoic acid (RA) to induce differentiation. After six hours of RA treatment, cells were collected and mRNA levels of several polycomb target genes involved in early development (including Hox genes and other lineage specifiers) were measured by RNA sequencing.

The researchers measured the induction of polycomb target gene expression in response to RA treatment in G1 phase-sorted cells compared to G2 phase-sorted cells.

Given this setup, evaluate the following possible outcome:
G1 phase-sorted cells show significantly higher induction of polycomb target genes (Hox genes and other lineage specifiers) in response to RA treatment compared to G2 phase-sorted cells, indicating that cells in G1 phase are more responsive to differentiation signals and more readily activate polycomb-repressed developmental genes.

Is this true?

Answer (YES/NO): YES